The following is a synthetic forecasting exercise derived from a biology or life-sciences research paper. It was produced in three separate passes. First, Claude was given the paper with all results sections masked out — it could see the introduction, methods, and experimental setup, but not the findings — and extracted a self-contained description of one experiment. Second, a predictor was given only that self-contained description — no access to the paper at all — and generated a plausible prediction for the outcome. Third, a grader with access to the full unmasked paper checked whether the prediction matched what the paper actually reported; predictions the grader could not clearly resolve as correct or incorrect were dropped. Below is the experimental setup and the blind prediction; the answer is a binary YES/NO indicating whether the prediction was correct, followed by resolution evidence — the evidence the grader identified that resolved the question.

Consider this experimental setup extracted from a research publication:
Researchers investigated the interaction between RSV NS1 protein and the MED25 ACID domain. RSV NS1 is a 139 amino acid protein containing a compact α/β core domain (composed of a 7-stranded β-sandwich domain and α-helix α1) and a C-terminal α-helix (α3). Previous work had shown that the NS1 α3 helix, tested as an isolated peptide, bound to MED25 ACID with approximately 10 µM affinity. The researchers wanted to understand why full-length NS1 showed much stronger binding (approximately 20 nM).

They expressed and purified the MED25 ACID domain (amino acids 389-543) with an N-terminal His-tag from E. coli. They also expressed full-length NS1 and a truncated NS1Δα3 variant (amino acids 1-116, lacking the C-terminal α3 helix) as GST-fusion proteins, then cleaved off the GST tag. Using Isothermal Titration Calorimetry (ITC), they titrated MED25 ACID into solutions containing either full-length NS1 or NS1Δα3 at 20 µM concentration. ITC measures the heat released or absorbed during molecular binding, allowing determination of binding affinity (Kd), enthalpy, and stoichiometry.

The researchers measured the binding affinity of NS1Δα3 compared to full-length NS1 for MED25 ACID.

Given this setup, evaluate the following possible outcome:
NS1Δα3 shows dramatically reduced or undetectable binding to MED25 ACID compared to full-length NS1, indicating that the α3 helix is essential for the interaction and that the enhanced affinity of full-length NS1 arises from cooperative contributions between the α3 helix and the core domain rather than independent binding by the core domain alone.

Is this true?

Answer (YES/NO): NO